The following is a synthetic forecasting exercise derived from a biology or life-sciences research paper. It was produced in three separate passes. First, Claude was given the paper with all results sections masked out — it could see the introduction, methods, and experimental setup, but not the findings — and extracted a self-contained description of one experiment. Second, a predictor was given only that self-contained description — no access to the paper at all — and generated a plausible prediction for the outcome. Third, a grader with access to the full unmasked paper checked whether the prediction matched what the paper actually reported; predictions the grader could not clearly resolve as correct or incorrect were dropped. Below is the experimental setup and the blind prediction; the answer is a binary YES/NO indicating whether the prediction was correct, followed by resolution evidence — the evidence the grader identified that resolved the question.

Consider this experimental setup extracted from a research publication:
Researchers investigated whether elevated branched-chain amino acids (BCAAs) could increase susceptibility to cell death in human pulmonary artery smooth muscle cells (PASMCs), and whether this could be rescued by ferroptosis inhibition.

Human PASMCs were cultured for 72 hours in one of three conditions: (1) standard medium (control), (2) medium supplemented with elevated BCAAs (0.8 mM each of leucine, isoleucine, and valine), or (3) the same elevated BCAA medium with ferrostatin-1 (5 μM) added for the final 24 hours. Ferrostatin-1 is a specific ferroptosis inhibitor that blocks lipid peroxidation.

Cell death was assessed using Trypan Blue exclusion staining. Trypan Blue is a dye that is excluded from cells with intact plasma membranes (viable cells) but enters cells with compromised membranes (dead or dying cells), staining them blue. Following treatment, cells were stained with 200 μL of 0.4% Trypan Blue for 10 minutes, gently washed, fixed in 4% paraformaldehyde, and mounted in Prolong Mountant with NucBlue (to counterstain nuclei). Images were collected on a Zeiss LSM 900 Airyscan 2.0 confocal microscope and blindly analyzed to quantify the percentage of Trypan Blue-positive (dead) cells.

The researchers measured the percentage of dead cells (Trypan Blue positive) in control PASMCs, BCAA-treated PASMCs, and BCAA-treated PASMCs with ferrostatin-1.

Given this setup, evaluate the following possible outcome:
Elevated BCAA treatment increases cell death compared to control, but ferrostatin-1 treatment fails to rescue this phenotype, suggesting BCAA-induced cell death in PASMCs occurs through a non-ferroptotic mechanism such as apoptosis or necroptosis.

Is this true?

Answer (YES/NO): NO